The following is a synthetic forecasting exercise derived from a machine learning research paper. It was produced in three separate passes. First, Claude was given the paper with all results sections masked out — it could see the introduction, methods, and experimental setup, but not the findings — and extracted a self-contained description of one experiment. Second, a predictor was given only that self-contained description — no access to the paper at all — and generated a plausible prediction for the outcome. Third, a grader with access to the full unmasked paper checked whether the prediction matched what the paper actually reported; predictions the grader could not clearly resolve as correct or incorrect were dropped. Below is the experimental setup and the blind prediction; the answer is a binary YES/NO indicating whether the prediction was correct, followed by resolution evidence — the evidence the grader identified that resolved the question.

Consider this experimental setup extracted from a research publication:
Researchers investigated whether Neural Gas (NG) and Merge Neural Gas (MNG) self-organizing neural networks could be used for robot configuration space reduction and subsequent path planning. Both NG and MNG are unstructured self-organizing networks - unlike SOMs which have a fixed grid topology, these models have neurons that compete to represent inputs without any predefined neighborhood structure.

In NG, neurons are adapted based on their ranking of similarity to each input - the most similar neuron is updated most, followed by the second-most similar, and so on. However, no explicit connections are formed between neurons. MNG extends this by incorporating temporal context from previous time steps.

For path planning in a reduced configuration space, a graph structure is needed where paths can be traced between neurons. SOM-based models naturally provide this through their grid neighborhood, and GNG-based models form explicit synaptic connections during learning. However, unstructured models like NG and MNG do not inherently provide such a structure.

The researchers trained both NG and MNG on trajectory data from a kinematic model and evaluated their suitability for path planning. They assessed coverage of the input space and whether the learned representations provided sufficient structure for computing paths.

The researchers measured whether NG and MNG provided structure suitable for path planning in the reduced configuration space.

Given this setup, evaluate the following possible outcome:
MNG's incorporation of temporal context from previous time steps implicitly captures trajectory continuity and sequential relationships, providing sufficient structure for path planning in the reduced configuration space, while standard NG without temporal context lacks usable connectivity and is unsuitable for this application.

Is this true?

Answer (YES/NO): NO